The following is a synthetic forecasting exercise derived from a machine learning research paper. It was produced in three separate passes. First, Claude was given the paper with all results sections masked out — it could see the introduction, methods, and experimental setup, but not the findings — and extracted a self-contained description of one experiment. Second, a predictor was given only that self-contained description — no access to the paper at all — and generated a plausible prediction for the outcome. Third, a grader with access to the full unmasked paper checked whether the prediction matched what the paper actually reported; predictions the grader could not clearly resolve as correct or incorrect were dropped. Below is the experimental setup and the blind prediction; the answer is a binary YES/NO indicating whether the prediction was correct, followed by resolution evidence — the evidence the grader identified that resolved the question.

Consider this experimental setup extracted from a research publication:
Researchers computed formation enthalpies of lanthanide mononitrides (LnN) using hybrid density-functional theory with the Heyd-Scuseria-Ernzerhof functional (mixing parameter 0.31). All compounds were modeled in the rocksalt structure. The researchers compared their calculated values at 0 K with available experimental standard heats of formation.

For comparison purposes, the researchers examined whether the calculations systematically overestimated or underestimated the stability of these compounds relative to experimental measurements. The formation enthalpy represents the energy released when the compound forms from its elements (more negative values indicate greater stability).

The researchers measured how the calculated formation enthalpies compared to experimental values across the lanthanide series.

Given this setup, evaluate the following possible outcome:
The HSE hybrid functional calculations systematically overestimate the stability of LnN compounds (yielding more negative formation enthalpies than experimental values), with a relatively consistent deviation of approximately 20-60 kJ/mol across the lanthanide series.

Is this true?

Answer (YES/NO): NO